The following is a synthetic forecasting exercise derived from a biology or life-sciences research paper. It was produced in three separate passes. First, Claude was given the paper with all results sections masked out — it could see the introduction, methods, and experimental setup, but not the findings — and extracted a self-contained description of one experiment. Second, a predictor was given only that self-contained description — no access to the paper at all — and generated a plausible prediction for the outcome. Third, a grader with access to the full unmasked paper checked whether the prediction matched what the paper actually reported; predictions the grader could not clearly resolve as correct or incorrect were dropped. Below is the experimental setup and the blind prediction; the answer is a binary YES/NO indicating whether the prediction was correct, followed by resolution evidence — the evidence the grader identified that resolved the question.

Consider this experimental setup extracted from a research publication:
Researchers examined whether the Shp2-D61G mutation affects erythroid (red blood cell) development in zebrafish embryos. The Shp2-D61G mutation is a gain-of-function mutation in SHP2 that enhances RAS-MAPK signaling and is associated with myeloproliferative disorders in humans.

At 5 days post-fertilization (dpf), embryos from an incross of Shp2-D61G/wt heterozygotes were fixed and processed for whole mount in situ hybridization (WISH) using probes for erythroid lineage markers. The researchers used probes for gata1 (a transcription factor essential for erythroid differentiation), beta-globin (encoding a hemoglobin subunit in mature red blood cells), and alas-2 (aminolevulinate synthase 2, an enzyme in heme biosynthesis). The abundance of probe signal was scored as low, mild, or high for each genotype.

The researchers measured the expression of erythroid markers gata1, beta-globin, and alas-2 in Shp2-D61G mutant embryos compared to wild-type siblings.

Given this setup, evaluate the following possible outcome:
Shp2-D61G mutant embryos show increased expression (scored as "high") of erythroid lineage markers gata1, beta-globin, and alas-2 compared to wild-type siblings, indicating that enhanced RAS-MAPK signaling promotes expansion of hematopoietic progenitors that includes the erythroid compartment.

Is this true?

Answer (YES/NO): NO